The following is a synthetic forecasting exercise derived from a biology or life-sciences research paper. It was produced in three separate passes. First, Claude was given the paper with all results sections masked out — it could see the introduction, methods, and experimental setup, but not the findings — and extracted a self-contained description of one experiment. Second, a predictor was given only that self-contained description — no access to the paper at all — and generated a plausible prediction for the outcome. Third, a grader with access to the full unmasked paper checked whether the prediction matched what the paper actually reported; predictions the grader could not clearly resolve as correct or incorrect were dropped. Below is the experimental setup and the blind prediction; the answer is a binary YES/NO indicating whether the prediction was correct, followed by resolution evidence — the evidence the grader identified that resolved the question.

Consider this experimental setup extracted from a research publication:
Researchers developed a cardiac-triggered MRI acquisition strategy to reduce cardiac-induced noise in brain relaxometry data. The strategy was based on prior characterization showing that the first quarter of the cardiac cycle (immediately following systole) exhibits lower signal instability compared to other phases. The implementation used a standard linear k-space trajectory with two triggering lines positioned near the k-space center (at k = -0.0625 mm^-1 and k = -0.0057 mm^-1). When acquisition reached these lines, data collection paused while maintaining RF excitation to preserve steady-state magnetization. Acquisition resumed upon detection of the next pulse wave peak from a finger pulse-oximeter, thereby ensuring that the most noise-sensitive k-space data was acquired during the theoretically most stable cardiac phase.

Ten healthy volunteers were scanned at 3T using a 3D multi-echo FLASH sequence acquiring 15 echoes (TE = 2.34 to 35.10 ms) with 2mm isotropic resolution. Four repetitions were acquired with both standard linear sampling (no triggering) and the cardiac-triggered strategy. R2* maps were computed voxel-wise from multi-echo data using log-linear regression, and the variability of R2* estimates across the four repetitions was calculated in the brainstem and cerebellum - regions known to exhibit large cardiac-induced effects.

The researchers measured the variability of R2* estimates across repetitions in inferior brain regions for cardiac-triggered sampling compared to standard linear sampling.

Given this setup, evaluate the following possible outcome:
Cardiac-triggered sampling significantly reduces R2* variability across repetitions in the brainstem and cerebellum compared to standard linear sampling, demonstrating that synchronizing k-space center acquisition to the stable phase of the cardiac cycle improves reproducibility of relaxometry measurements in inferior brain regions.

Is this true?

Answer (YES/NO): NO